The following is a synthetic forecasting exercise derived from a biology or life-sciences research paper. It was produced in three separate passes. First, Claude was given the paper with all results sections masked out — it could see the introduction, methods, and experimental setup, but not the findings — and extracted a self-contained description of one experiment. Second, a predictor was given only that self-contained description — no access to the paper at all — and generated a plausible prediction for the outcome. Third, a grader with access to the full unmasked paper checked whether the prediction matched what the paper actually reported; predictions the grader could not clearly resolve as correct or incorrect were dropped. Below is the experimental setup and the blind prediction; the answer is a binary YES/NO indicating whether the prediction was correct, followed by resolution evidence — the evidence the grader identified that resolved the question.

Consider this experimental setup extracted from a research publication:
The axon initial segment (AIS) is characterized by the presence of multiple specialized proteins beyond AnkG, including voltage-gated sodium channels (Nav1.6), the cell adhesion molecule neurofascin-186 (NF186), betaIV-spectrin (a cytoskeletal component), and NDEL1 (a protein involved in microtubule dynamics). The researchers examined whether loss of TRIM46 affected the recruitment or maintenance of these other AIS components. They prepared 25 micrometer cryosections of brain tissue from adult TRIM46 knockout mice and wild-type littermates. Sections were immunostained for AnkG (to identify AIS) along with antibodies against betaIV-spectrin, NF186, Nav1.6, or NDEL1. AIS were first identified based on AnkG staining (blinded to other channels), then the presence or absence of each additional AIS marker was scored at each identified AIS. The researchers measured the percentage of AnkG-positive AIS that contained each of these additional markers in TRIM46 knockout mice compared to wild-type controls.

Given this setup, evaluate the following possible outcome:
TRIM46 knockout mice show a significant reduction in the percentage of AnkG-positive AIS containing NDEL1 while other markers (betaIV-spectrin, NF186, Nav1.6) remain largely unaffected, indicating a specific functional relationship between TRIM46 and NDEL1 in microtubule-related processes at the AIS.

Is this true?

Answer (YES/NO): NO